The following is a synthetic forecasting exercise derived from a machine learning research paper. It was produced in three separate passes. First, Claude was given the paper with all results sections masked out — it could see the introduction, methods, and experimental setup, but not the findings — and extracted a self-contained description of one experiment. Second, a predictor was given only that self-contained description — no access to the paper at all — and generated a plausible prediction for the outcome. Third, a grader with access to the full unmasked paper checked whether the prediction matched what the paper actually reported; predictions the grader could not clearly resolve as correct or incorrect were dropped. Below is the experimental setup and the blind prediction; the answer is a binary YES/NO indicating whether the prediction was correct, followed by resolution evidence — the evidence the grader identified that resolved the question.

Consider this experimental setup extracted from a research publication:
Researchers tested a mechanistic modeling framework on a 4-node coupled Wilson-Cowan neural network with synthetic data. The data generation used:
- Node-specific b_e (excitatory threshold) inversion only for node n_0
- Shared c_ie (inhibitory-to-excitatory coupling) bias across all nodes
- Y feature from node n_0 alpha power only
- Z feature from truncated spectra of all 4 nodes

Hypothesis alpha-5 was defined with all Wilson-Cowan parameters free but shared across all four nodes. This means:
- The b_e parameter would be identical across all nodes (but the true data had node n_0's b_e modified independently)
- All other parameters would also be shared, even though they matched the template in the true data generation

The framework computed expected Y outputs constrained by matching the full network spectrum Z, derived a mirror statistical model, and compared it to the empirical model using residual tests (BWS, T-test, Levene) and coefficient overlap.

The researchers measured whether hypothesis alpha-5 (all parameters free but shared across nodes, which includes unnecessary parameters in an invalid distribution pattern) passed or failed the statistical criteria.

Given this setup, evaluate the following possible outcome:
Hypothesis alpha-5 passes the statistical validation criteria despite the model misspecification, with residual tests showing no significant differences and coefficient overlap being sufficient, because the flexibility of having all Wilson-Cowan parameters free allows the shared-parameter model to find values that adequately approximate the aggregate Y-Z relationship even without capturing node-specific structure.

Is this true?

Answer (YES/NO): NO